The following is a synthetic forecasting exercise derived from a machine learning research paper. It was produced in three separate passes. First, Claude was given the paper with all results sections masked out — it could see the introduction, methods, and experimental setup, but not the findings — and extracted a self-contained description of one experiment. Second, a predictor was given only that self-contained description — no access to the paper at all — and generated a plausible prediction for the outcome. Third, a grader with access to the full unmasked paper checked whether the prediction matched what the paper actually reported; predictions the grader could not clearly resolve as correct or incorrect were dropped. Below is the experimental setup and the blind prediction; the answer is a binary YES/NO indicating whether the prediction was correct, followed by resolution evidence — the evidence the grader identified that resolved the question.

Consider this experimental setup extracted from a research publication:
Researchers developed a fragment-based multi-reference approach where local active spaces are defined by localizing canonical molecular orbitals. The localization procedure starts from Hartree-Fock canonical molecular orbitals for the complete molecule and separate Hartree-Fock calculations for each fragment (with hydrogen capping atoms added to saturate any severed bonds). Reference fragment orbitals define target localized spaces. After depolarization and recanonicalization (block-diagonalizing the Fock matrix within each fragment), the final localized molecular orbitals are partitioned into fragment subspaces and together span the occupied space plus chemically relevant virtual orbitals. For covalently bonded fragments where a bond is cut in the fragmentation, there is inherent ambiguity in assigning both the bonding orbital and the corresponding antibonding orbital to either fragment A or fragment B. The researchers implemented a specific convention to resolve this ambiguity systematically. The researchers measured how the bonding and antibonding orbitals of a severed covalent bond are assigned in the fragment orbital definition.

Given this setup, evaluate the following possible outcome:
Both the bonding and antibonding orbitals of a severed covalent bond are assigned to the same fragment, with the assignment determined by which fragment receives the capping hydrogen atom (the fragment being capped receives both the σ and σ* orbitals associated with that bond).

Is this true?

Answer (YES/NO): NO